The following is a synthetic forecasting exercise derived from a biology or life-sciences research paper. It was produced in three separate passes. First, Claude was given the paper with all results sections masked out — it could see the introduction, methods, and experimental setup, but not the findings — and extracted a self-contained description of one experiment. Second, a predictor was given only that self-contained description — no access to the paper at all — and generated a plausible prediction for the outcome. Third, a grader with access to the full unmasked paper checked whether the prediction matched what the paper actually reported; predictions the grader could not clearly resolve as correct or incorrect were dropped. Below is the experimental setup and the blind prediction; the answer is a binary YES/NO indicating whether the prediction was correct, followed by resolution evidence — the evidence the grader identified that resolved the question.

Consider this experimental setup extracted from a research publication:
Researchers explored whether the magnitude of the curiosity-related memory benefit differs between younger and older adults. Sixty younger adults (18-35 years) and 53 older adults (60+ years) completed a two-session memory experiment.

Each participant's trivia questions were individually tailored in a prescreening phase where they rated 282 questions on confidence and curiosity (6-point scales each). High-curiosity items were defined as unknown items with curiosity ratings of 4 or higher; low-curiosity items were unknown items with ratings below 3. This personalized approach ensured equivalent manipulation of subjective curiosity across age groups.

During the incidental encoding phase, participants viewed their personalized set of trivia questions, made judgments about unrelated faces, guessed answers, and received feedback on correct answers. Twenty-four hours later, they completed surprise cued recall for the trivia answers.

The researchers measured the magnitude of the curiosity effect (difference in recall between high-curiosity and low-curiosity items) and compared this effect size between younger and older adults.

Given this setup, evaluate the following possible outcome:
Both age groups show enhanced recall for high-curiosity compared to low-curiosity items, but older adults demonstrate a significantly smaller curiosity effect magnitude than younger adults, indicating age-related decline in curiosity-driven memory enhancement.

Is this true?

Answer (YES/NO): NO